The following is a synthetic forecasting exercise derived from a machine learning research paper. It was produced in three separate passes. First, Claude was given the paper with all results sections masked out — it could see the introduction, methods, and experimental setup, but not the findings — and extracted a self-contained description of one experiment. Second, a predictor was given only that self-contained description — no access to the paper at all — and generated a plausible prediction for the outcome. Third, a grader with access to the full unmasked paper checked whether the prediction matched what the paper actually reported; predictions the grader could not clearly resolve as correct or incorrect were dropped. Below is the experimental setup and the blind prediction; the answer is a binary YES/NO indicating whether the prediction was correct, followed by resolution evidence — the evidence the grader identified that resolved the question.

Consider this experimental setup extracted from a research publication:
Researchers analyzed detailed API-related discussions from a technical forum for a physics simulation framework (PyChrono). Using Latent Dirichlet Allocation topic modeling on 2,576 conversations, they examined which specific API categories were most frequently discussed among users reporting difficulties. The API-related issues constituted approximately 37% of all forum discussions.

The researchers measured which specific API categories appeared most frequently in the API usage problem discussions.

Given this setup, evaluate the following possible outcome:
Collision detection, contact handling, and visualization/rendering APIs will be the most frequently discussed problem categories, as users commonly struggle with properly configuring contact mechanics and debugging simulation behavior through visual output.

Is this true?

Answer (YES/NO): NO